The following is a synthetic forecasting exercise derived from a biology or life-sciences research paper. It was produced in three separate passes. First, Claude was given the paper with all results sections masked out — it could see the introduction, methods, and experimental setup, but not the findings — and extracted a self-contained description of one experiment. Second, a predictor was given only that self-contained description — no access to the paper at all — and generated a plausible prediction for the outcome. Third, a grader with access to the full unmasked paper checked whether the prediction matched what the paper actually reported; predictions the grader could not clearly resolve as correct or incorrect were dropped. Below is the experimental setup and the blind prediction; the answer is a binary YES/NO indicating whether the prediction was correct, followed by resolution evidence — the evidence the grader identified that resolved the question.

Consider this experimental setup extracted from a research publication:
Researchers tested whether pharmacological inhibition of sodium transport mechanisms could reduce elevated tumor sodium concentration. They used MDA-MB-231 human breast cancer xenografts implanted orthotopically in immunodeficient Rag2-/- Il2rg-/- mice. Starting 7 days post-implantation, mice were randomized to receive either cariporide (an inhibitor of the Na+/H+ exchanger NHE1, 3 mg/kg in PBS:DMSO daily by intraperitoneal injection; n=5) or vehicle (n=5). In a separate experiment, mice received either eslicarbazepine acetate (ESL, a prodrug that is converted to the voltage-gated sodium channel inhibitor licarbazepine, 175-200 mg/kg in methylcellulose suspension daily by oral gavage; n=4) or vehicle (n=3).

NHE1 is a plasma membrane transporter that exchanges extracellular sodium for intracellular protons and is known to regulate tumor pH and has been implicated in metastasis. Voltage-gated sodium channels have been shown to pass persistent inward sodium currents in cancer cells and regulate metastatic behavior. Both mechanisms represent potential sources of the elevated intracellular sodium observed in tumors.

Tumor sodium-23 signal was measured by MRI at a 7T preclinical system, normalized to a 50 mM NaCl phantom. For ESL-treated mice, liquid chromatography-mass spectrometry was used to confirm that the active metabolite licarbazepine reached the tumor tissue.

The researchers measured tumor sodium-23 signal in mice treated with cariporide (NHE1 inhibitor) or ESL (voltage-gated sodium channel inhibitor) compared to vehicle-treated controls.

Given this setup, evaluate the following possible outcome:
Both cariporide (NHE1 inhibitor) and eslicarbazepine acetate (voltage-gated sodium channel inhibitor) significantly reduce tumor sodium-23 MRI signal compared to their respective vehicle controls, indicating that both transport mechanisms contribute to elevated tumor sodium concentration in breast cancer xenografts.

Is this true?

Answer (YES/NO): NO